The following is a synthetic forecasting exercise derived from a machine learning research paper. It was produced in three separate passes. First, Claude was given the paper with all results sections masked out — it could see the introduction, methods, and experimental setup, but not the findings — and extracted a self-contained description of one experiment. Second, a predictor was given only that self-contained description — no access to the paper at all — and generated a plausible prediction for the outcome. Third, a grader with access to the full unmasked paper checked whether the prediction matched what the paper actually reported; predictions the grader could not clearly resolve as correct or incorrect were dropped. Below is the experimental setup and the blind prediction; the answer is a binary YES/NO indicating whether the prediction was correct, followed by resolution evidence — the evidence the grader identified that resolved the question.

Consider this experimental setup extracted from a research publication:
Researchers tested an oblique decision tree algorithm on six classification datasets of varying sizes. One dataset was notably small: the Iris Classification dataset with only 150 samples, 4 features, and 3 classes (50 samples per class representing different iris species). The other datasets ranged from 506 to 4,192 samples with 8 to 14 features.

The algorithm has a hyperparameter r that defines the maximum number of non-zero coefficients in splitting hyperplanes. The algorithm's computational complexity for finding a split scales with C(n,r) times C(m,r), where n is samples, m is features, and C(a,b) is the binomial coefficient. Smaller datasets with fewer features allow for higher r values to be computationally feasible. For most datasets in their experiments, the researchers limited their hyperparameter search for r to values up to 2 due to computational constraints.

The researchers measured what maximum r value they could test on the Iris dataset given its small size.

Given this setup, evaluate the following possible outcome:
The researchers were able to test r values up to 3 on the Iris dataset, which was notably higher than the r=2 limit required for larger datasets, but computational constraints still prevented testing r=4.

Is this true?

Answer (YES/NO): NO